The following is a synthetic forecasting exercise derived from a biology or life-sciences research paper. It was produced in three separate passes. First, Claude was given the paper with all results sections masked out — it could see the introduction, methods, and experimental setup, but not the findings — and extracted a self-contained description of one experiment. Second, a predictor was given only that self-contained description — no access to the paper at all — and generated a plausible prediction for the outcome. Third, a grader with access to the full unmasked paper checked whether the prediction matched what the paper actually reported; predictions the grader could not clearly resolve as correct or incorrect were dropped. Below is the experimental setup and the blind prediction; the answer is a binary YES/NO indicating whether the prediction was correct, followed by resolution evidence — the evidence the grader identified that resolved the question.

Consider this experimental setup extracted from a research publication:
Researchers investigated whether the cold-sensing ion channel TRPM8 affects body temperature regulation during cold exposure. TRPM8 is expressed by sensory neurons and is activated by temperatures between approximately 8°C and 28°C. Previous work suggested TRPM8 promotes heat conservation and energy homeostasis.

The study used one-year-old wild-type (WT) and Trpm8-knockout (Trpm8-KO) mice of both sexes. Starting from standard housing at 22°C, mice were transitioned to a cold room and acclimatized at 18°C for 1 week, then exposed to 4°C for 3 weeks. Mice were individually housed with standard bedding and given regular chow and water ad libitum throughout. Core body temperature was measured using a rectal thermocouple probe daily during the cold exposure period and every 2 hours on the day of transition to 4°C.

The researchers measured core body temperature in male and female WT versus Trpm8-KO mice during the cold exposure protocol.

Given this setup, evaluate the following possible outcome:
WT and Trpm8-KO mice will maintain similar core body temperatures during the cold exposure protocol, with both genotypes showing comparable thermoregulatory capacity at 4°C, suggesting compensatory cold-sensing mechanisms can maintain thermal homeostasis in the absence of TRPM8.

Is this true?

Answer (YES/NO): NO